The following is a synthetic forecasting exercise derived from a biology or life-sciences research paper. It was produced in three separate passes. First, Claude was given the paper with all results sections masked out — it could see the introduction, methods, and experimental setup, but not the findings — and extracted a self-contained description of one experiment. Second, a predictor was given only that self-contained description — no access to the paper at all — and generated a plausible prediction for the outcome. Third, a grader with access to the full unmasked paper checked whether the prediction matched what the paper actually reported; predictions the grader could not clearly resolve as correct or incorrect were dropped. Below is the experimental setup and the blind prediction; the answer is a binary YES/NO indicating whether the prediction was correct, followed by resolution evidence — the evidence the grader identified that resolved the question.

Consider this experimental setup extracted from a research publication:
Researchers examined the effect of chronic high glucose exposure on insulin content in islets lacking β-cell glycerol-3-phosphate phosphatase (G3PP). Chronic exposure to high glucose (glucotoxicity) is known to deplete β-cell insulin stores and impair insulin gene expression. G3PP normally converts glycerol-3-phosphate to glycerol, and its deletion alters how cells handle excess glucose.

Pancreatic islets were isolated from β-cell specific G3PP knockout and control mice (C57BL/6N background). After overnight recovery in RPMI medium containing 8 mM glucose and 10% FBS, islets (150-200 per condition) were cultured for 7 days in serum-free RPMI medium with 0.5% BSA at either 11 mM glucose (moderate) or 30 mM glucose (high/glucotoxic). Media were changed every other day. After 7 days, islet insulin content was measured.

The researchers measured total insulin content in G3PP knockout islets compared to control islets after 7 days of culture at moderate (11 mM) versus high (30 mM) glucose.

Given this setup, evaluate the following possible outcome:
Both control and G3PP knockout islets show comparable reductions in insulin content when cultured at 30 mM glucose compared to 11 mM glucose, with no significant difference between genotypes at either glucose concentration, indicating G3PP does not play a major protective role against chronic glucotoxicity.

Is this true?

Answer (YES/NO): NO